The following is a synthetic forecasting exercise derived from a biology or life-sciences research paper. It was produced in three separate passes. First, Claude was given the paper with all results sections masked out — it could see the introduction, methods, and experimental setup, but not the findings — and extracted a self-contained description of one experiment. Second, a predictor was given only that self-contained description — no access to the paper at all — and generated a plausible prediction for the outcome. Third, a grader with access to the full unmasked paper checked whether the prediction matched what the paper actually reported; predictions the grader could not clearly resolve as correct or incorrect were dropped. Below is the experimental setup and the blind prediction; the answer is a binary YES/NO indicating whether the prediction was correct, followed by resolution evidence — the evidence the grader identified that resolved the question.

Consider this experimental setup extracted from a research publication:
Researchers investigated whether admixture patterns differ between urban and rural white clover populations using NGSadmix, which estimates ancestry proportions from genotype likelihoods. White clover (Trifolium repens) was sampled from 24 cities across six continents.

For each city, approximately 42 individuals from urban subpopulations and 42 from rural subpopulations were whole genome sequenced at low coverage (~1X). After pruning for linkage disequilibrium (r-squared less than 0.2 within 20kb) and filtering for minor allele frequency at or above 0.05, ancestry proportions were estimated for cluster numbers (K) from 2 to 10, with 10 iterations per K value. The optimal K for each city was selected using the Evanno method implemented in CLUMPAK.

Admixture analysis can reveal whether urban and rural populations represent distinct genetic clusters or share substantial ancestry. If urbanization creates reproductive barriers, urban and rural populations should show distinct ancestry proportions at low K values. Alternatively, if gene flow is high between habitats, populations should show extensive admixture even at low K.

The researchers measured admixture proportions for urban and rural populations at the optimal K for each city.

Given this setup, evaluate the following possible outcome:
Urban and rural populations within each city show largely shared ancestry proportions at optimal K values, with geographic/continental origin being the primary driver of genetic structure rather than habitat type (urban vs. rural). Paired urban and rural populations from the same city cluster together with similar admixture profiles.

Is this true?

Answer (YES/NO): YES